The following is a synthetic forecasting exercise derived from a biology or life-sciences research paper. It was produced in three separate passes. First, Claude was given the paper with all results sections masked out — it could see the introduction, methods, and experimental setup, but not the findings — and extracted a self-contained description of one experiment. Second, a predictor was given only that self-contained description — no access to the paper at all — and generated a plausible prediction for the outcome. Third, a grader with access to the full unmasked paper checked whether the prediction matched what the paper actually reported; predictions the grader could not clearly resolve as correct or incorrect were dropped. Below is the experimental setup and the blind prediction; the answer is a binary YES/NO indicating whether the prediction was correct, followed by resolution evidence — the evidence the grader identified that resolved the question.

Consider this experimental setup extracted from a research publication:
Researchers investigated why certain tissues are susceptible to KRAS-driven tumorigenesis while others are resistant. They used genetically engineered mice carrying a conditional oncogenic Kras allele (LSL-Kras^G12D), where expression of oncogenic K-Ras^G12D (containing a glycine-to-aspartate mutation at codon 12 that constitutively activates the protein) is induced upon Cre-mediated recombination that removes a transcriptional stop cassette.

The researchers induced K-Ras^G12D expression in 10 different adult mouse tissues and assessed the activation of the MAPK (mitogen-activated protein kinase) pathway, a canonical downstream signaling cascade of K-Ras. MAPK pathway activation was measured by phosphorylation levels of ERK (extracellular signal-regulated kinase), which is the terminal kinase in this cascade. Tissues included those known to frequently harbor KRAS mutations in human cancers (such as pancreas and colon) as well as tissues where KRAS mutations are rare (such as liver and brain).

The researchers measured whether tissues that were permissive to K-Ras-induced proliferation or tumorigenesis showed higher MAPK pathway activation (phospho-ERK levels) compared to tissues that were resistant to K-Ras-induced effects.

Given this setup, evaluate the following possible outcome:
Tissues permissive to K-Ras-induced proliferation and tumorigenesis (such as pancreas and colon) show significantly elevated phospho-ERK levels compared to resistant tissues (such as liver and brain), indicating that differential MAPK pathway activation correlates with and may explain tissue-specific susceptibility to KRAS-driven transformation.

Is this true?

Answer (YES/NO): NO